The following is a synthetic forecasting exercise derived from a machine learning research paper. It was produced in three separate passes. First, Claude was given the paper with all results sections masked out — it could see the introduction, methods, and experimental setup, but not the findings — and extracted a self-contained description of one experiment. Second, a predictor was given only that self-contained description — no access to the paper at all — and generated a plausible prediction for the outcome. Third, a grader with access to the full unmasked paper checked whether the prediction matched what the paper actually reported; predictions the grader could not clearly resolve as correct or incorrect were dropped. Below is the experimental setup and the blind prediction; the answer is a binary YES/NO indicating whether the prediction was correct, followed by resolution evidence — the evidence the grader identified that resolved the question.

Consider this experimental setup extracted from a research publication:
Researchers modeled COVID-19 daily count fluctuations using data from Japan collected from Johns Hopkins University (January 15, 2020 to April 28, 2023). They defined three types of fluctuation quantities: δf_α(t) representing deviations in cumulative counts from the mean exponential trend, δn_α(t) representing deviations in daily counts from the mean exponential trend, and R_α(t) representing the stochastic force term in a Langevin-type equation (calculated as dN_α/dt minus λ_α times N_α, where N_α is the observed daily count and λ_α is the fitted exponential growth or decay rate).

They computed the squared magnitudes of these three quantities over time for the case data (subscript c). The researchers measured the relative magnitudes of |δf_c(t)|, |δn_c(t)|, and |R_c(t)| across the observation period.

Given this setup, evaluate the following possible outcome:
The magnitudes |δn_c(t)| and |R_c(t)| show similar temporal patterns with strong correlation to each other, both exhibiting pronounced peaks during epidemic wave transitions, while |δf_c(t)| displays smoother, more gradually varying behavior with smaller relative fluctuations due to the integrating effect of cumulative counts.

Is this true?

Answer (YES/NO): NO